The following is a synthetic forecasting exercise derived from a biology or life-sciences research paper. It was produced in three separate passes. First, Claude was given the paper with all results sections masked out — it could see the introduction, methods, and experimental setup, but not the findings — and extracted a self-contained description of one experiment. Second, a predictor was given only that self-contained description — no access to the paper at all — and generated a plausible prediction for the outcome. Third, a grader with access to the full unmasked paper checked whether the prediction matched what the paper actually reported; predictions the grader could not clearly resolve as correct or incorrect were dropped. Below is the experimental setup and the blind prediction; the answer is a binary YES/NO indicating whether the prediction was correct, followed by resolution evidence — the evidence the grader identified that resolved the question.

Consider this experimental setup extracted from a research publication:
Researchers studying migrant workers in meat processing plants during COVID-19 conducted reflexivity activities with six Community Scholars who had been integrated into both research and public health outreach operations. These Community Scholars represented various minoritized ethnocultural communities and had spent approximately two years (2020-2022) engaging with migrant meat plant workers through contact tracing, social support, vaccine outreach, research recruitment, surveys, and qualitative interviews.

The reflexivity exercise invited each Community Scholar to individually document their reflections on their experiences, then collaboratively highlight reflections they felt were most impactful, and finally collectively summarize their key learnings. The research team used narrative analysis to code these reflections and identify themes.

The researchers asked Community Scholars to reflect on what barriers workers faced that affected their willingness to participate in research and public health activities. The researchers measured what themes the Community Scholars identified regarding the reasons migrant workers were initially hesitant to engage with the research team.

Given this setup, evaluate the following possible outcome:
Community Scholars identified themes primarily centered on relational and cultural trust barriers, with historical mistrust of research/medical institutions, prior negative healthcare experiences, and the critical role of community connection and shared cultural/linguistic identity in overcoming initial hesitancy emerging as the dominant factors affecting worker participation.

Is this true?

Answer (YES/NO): NO